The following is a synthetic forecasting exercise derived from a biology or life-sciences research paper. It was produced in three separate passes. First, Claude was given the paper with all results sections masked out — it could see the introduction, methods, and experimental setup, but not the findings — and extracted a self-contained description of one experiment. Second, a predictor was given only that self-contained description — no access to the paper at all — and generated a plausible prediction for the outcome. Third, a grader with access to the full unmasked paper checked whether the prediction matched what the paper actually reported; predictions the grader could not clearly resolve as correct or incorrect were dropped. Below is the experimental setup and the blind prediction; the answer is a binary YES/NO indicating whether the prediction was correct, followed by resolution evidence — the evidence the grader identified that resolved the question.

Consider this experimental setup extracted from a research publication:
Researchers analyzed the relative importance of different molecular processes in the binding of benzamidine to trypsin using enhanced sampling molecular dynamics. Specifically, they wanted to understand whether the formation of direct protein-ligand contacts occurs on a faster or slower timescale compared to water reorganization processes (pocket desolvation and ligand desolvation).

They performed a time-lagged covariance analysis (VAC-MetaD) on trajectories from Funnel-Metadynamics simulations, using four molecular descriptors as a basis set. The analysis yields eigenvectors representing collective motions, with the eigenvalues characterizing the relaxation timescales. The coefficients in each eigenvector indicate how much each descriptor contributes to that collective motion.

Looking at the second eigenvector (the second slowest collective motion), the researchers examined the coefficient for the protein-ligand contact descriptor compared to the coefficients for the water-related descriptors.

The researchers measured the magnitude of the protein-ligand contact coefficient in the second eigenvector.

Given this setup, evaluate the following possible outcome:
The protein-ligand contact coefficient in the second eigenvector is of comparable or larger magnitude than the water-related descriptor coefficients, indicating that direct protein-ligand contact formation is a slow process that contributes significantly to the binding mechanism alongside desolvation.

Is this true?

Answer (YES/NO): NO